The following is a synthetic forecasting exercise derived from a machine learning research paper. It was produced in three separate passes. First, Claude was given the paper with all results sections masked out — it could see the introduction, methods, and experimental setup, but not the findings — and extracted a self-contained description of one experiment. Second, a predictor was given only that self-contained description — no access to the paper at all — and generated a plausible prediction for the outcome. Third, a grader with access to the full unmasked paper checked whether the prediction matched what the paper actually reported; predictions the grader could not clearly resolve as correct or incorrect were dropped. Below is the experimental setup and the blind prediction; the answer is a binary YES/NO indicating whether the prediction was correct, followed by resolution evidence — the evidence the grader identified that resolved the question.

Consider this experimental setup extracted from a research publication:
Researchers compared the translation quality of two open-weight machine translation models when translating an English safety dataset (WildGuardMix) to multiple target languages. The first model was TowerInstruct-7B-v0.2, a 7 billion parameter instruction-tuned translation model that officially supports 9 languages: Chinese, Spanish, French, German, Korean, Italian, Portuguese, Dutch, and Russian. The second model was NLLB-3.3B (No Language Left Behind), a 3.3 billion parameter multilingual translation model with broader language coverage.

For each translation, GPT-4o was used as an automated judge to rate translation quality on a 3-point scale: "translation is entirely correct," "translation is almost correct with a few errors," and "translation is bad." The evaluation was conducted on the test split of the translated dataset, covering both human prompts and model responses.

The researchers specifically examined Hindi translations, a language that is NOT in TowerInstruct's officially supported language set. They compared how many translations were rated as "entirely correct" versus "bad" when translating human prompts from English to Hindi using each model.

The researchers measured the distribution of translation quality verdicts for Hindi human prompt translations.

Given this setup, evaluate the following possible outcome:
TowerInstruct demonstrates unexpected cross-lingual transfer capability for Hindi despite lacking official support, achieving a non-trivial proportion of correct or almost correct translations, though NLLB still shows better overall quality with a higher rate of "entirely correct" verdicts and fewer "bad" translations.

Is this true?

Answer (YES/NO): NO